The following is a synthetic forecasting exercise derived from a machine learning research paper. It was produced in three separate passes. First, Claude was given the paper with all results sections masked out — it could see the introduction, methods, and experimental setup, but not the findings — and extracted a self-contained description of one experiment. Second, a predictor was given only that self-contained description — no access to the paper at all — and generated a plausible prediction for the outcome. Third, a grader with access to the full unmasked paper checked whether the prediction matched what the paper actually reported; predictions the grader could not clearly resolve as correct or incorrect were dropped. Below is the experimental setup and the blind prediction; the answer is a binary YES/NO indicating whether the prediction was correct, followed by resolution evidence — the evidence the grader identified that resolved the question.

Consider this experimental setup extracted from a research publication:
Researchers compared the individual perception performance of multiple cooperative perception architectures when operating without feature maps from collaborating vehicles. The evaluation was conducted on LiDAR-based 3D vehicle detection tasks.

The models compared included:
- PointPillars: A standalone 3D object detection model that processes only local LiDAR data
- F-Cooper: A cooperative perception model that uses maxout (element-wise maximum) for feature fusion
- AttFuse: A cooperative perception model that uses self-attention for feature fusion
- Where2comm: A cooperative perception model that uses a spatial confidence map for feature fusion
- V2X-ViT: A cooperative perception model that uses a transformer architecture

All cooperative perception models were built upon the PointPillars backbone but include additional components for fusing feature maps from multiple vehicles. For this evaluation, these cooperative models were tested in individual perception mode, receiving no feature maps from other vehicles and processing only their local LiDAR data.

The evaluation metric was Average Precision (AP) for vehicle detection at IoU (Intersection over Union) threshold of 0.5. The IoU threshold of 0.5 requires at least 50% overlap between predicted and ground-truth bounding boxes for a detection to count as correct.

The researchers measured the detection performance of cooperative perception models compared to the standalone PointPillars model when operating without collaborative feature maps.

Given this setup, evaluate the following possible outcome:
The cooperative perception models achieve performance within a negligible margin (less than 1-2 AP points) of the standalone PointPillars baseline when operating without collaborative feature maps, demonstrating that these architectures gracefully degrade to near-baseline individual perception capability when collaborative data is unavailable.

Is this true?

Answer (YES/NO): NO